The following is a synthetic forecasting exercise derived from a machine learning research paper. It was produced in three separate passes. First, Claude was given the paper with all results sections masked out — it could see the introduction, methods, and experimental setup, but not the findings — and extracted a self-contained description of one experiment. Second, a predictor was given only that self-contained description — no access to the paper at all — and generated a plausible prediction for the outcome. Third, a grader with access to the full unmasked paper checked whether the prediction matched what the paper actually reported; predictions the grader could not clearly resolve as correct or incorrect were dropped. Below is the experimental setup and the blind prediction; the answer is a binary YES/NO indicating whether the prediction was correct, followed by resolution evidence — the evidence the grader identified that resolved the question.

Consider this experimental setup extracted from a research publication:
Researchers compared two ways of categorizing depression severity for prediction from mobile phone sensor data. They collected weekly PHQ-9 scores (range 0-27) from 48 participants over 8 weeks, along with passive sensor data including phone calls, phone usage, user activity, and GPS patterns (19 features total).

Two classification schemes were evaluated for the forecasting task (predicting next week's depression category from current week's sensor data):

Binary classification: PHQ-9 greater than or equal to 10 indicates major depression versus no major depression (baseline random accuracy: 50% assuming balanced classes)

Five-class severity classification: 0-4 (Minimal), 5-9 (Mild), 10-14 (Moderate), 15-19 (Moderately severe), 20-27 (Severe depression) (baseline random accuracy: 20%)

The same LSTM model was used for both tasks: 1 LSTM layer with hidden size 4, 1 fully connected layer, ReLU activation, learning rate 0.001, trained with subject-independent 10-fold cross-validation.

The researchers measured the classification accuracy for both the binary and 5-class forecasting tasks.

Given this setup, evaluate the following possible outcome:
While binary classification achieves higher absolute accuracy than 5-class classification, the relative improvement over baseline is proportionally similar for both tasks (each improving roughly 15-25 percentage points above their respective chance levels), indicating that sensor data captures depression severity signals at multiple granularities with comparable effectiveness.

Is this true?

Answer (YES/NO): NO